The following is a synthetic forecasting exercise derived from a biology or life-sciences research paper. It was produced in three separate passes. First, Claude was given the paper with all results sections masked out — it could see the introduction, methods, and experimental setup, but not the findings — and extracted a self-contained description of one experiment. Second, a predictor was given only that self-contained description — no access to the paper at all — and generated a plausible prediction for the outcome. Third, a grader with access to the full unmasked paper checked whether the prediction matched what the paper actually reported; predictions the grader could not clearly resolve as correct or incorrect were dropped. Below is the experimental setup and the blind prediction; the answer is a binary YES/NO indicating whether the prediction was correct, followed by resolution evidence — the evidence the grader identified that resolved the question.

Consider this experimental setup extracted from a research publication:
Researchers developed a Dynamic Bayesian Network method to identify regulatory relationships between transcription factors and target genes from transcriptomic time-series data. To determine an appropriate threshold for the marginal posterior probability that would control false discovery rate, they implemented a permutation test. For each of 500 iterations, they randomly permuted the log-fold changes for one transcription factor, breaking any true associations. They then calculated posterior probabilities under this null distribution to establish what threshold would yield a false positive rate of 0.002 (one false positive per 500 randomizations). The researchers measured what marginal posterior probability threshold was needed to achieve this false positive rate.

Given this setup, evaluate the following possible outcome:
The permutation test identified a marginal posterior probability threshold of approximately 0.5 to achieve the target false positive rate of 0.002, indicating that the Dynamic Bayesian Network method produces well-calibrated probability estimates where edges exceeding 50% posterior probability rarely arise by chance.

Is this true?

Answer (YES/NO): NO